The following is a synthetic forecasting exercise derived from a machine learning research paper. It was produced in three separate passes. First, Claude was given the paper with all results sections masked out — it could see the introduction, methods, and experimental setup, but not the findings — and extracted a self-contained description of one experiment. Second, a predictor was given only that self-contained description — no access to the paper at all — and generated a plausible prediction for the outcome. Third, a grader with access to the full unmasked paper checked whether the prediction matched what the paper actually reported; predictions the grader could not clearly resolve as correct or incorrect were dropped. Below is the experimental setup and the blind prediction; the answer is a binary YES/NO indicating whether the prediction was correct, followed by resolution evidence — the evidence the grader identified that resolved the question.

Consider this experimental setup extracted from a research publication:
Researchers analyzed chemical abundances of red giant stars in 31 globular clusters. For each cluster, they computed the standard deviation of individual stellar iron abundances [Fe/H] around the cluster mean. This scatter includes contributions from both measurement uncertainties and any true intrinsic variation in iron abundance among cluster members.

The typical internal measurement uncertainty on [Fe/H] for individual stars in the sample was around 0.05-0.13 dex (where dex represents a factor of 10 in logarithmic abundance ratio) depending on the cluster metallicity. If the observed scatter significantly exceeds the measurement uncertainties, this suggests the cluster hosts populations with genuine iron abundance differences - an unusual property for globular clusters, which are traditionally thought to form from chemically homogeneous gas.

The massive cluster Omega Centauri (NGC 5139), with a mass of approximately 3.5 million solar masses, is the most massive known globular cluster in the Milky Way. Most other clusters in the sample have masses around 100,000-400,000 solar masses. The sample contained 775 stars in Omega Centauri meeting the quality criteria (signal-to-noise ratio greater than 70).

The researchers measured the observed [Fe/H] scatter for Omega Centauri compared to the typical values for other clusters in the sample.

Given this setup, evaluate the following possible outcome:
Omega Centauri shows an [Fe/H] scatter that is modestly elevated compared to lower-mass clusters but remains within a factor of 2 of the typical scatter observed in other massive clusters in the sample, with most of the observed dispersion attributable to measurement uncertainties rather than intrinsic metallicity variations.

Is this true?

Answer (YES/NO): NO